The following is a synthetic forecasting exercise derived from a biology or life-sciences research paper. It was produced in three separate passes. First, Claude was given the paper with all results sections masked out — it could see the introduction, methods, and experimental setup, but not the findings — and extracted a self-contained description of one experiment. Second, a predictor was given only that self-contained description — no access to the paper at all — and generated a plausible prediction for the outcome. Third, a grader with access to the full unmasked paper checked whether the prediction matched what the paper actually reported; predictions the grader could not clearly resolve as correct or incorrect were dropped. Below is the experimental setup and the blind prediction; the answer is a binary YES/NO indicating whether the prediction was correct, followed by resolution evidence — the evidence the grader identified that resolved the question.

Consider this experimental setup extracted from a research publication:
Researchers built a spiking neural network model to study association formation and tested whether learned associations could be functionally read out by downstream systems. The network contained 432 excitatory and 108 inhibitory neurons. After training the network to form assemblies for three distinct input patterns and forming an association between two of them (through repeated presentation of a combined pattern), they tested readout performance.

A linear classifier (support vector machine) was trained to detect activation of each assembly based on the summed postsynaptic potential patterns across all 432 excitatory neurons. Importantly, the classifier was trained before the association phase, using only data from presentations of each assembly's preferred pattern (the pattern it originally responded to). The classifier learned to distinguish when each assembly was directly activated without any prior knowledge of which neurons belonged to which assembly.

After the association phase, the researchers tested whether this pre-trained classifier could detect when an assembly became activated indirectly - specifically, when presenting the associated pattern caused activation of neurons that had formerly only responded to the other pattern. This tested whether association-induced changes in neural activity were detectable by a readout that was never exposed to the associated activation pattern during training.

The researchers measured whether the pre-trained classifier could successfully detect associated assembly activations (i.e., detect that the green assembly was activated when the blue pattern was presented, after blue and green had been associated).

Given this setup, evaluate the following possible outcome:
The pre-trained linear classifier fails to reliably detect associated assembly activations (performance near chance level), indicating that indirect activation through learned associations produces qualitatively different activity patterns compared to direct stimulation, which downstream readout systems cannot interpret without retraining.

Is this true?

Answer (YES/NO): NO